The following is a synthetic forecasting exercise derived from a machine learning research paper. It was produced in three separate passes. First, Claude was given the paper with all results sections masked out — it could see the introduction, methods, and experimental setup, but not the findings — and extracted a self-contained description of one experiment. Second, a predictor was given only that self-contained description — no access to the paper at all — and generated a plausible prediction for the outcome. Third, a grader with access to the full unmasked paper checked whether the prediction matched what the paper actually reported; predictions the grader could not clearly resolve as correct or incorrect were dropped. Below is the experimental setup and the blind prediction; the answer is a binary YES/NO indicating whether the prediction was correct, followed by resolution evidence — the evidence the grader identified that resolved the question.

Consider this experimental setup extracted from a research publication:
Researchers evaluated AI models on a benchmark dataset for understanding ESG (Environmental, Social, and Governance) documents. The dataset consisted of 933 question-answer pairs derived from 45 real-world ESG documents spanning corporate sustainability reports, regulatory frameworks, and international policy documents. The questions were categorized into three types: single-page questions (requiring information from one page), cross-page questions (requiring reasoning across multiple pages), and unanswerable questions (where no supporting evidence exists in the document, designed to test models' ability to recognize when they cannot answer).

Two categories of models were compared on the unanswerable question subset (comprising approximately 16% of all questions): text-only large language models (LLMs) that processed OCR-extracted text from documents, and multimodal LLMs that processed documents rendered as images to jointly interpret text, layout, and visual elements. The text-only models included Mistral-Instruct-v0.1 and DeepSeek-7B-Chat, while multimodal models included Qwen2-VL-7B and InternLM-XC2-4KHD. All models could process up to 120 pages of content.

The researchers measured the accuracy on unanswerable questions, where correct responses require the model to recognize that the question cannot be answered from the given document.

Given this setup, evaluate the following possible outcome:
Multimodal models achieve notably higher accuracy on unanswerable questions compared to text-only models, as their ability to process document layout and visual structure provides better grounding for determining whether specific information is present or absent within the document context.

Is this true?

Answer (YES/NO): NO